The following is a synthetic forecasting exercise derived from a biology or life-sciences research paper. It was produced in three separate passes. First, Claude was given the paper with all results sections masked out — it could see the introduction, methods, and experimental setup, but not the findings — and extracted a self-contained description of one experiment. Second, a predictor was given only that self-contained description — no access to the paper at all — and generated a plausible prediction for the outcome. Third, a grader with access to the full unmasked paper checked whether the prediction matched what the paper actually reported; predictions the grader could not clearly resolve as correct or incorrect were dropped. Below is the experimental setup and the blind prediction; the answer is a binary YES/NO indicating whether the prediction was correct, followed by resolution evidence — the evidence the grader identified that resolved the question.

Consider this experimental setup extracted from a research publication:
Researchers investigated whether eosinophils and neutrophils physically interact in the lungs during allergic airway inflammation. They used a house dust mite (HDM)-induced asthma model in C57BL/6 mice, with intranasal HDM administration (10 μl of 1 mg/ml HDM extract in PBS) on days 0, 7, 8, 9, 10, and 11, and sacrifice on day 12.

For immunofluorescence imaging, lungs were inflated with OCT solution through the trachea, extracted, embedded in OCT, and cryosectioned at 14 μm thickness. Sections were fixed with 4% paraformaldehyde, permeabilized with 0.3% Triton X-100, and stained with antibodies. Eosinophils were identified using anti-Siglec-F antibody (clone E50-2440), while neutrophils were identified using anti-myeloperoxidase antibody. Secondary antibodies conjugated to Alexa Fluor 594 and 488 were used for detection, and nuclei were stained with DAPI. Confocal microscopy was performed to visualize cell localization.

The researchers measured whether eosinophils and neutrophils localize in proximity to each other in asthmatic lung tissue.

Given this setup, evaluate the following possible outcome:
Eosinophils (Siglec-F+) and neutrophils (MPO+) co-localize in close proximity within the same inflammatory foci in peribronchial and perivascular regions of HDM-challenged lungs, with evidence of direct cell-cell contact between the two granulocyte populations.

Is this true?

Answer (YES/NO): YES